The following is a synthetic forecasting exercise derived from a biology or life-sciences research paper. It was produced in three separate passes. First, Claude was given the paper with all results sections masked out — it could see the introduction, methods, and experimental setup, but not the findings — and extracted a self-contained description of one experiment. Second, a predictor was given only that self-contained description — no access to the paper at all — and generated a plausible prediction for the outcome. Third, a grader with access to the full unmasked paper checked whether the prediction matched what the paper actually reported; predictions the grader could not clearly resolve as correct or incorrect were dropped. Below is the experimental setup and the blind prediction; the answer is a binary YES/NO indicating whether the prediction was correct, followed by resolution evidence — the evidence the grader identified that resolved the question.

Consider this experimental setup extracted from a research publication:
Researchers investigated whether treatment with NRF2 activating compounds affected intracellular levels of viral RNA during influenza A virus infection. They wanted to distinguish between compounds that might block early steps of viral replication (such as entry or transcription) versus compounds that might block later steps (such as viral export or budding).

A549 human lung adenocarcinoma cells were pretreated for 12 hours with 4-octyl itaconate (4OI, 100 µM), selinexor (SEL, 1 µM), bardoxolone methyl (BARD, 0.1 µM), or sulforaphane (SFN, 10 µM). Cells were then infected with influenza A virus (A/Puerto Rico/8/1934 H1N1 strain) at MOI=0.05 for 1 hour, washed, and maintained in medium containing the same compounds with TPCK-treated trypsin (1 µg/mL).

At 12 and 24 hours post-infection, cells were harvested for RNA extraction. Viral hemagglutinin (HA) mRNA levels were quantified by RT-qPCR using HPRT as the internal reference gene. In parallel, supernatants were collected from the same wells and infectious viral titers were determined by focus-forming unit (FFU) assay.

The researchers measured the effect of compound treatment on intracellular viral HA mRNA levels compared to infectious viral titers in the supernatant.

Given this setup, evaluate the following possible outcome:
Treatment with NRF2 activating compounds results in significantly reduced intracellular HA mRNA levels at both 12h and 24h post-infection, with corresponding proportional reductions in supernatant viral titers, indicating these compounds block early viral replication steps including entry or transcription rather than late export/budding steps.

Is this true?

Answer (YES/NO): NO